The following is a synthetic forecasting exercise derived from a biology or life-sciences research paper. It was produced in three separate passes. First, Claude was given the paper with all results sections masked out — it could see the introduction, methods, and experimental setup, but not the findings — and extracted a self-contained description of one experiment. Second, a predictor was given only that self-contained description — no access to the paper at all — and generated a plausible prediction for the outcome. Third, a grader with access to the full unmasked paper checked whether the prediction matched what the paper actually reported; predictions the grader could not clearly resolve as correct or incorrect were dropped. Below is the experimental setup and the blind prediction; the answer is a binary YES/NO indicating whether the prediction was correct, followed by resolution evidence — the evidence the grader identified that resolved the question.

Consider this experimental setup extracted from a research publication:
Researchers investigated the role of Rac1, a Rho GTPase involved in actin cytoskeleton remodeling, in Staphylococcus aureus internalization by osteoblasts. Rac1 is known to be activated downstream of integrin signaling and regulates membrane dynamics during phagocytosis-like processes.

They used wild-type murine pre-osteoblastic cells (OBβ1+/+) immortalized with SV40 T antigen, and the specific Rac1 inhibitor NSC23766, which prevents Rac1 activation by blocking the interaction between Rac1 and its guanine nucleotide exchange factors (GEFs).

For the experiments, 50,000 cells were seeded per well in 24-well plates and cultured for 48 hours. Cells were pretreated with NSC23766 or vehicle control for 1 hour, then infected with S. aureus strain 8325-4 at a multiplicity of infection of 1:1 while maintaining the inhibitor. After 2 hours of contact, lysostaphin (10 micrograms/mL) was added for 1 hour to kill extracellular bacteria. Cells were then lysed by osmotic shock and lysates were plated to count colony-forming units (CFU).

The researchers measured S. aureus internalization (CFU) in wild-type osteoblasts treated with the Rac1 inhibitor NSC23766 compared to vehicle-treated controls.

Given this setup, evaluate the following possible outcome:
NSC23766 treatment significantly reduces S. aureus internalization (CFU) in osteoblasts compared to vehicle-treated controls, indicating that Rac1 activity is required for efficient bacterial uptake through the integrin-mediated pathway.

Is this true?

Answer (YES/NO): YES